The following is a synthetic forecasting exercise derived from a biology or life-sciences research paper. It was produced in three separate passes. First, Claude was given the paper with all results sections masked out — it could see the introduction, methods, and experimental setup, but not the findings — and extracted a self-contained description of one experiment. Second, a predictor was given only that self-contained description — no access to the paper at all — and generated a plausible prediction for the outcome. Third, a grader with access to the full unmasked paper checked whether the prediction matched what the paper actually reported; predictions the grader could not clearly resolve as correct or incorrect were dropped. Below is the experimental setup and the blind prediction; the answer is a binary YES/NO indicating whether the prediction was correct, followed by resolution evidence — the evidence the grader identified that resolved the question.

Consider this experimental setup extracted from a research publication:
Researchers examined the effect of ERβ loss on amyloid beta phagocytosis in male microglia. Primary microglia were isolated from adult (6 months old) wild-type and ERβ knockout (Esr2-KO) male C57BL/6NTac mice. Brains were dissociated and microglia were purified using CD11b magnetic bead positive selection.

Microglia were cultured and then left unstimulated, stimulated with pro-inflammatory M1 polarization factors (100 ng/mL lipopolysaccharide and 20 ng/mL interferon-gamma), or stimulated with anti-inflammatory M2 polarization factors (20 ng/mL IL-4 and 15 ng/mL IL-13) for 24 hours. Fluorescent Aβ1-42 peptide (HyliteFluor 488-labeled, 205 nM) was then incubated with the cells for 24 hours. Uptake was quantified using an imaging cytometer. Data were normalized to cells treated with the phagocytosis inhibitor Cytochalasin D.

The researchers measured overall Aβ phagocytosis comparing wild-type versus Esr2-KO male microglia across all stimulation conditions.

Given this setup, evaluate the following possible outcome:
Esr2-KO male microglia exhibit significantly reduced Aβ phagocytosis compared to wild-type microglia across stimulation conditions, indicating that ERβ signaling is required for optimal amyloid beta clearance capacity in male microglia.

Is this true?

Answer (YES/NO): YES